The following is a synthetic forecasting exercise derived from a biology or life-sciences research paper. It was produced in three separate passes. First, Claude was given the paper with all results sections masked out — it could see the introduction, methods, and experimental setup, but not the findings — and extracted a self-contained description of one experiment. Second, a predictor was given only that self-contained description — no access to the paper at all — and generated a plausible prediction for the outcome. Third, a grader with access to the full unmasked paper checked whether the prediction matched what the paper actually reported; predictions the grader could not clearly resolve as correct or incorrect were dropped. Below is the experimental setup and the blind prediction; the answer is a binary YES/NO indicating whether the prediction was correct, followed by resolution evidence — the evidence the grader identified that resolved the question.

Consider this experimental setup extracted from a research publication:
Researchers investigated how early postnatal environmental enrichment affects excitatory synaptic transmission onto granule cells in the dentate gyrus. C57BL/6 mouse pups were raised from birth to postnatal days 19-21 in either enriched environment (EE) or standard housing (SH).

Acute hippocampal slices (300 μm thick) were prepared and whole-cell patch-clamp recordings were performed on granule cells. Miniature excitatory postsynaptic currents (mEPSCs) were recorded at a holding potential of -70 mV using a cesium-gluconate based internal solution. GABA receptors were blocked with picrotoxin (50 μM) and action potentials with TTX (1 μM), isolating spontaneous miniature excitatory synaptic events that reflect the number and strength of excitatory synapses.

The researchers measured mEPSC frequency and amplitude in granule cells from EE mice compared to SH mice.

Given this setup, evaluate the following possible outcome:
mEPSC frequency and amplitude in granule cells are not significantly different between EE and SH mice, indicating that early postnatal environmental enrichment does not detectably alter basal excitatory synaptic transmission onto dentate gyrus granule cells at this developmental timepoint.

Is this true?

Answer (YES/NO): NO